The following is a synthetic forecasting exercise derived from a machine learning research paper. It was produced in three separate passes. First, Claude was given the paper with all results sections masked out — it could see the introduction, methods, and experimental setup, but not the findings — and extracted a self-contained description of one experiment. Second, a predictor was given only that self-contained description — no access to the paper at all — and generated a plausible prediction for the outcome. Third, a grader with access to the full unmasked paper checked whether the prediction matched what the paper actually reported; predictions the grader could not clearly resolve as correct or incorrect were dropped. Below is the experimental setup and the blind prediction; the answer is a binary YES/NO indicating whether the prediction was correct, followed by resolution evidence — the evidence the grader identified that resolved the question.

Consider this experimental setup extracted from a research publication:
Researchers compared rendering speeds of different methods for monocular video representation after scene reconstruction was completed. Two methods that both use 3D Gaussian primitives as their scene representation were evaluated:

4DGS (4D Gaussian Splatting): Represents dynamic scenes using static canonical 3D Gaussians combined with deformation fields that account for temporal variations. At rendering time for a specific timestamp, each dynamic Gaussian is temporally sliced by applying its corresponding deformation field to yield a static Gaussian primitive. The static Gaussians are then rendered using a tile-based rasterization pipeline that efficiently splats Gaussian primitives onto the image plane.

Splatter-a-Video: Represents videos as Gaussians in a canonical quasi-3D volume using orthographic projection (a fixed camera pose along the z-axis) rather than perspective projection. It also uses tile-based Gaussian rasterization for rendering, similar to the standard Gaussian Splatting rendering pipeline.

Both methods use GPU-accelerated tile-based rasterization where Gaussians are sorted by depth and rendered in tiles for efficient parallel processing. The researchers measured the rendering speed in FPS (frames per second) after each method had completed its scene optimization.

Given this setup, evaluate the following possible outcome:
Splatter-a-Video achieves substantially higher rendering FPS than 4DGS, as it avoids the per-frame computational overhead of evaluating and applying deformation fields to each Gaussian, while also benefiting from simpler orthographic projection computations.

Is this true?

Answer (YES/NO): NO